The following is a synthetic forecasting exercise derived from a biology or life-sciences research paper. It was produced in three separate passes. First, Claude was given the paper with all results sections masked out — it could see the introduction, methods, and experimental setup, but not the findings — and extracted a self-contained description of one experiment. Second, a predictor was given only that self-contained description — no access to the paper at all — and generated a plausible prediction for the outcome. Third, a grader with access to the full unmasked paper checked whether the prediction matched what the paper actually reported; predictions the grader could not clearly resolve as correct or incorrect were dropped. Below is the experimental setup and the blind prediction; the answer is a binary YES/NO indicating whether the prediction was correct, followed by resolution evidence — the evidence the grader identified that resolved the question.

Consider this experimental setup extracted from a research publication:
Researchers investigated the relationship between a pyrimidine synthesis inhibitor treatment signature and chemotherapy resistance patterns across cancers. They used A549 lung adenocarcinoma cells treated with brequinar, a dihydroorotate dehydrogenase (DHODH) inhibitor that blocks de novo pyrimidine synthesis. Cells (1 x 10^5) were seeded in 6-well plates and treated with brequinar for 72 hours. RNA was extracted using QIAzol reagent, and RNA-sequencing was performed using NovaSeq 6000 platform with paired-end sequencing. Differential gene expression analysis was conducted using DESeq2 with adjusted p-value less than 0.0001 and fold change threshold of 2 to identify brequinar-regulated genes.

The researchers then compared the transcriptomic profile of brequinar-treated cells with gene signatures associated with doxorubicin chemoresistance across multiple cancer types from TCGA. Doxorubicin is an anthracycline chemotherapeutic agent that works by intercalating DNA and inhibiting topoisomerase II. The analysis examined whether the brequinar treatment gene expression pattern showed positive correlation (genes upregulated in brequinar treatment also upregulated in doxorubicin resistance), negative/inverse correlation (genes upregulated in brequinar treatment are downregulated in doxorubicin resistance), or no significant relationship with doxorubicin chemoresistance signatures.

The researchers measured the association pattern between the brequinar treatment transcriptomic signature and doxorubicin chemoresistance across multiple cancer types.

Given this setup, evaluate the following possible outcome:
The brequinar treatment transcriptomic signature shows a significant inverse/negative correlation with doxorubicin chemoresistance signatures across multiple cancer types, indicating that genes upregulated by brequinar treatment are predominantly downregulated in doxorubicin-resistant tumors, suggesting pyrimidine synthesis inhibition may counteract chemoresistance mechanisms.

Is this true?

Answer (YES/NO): YES